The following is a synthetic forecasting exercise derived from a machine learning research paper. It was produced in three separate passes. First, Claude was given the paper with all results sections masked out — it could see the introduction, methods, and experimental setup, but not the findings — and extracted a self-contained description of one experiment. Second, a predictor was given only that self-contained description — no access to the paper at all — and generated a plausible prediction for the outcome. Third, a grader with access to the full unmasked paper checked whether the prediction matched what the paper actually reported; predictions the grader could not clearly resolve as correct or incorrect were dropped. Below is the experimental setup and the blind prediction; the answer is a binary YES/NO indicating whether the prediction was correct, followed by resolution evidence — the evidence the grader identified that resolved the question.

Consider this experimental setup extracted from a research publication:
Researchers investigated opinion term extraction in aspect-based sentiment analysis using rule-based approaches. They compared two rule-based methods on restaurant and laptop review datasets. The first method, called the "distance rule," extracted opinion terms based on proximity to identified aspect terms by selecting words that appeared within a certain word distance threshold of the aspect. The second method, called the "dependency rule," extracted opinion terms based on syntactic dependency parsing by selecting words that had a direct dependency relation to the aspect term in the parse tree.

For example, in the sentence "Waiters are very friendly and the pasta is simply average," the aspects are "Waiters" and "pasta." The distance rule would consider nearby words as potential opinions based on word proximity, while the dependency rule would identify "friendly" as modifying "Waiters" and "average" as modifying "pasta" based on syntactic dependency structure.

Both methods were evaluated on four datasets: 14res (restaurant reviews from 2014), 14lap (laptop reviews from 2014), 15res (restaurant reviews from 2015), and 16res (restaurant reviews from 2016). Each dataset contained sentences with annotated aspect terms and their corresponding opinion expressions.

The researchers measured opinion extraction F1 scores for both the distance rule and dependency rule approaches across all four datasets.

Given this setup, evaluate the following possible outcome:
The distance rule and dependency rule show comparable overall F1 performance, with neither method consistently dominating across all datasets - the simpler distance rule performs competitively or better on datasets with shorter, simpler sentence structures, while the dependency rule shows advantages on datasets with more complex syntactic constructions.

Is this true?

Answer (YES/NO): NO